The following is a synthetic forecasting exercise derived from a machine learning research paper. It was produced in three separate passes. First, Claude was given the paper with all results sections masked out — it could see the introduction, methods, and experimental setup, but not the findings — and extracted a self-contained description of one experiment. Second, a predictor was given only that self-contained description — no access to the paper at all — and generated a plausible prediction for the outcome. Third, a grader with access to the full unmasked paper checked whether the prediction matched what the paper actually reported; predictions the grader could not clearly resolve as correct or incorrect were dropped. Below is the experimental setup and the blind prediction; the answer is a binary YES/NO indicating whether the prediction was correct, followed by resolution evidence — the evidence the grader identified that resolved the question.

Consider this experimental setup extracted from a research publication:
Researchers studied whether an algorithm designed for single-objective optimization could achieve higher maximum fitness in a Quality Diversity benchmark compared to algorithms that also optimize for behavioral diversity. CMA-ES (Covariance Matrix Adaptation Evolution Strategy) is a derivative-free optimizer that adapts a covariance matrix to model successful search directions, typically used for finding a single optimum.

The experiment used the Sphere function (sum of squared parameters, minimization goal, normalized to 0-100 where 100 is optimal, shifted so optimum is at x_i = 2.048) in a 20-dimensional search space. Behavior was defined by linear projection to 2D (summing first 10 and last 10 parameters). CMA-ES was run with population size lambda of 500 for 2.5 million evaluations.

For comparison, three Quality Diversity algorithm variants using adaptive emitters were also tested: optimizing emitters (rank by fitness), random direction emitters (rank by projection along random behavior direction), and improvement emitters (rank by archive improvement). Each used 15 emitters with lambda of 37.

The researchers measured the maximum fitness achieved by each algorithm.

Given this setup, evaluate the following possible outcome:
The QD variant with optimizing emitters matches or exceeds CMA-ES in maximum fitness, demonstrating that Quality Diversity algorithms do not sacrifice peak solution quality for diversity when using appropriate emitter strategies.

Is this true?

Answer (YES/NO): YES